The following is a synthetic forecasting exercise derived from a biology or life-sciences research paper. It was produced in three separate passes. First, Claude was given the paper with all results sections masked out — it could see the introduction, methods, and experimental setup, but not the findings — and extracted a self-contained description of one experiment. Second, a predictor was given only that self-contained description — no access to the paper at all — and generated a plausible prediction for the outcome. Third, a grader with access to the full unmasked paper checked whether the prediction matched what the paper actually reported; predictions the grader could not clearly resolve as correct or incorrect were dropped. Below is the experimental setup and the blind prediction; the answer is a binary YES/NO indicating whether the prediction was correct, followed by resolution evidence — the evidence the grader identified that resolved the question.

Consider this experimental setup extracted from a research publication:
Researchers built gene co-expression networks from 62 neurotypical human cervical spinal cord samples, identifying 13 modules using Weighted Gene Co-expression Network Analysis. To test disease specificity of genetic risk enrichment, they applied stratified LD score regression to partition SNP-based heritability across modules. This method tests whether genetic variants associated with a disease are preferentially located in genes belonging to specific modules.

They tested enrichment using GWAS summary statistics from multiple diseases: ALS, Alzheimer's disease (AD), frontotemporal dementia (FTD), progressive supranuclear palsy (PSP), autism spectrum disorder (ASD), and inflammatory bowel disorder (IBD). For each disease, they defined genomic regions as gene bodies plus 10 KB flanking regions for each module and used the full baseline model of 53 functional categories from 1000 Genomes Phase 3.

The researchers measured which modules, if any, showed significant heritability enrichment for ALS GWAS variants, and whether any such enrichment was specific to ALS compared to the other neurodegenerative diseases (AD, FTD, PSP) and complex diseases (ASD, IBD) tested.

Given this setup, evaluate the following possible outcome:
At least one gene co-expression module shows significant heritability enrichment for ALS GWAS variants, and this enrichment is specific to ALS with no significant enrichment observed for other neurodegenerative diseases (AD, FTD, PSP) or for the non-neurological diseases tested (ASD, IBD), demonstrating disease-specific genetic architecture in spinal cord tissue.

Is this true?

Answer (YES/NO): NO